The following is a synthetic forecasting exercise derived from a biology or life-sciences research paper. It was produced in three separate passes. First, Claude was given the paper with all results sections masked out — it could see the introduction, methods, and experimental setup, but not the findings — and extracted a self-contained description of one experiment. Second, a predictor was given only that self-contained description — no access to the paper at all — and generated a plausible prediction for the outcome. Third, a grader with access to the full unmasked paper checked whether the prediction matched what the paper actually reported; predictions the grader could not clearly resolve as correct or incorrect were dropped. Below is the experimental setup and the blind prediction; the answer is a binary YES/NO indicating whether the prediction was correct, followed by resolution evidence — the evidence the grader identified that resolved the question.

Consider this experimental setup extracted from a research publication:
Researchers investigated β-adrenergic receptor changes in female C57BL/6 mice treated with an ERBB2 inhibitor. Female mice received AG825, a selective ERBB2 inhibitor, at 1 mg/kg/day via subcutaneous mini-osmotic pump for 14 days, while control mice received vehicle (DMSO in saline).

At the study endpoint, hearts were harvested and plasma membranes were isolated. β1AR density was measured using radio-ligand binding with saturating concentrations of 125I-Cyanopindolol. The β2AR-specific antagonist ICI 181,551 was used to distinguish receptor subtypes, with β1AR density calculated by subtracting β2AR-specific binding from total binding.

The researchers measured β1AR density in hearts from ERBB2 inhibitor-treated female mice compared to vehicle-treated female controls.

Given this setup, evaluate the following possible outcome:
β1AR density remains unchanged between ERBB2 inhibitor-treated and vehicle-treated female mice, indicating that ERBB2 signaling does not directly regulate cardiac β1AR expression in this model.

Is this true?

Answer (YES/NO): NO